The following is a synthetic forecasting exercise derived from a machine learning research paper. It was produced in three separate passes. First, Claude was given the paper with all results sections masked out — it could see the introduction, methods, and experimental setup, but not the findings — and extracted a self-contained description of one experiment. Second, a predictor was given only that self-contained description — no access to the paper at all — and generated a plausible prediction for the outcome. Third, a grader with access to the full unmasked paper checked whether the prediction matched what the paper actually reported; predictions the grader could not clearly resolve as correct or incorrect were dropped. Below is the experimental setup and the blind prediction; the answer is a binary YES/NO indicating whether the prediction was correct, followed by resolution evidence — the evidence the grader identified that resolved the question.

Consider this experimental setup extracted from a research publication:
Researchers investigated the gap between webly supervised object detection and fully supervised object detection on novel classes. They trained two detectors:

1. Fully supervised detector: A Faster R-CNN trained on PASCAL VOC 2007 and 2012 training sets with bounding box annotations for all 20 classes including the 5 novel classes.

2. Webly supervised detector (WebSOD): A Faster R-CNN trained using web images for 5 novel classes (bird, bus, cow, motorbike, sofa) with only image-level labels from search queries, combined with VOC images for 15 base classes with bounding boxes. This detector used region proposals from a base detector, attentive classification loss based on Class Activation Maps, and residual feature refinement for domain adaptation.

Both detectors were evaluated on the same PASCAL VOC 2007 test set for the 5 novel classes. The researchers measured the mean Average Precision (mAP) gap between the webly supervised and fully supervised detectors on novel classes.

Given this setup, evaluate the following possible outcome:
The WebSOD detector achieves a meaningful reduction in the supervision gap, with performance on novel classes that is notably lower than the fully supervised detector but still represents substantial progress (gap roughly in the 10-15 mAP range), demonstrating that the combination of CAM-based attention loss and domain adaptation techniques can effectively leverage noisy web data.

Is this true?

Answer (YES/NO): NO